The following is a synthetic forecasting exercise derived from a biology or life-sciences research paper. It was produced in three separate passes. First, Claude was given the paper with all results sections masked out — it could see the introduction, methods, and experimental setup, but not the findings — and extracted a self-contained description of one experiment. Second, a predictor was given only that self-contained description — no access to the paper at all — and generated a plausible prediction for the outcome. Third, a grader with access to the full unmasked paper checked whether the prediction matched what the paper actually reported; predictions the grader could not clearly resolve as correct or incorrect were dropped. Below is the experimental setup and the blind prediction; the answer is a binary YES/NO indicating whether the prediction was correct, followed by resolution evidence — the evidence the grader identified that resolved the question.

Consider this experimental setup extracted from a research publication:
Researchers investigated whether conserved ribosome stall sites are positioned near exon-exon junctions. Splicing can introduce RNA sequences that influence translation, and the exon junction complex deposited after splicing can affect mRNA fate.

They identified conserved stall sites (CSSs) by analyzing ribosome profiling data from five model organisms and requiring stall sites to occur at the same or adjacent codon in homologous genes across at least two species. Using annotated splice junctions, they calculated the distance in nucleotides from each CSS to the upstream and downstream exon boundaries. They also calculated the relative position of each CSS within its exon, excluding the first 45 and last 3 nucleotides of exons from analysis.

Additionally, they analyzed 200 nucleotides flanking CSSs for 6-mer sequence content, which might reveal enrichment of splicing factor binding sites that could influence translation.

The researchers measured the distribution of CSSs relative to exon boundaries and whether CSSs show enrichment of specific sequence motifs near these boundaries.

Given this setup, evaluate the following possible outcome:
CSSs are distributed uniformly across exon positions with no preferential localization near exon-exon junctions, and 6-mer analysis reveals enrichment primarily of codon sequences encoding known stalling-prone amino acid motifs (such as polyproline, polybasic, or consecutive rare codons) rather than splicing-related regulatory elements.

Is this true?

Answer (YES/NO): NO